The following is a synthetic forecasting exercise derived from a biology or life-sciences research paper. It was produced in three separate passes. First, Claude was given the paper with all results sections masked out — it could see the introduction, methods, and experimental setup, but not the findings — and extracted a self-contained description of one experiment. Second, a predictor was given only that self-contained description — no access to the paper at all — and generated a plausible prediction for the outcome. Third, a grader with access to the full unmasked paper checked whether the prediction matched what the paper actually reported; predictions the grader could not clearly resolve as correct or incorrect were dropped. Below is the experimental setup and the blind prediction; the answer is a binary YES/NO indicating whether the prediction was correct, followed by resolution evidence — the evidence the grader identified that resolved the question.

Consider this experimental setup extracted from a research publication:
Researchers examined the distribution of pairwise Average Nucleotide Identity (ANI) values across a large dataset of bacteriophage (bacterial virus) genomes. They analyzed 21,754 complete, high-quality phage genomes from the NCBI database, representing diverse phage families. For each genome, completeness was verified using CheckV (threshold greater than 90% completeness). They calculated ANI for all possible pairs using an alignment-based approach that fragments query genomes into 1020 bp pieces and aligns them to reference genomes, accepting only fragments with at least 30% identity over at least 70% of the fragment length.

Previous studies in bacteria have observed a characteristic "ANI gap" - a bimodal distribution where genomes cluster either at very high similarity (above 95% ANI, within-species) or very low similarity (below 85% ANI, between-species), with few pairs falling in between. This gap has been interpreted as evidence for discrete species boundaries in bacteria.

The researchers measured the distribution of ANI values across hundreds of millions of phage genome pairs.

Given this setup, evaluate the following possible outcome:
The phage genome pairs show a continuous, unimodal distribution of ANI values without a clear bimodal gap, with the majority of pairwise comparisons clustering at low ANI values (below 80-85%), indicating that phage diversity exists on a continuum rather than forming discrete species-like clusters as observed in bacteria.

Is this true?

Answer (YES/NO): NO